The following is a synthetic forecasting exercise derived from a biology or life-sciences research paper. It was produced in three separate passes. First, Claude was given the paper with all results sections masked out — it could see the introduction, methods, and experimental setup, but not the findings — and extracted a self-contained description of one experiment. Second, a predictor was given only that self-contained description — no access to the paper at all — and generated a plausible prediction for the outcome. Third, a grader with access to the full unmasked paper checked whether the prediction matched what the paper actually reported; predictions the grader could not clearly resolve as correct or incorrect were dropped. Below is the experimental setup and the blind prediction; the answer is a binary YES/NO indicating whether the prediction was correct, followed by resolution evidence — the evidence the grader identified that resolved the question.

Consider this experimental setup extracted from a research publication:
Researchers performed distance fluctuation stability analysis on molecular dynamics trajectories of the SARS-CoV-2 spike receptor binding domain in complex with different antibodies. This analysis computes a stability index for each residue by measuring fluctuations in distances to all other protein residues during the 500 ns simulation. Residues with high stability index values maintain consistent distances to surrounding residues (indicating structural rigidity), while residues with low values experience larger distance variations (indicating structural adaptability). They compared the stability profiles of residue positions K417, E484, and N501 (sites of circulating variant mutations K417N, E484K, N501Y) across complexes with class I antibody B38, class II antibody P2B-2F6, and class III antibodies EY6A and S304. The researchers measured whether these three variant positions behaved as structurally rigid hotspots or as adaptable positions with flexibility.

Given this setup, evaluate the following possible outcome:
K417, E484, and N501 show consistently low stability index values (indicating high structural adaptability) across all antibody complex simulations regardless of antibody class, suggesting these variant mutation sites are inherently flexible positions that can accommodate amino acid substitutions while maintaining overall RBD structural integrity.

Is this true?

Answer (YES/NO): NO